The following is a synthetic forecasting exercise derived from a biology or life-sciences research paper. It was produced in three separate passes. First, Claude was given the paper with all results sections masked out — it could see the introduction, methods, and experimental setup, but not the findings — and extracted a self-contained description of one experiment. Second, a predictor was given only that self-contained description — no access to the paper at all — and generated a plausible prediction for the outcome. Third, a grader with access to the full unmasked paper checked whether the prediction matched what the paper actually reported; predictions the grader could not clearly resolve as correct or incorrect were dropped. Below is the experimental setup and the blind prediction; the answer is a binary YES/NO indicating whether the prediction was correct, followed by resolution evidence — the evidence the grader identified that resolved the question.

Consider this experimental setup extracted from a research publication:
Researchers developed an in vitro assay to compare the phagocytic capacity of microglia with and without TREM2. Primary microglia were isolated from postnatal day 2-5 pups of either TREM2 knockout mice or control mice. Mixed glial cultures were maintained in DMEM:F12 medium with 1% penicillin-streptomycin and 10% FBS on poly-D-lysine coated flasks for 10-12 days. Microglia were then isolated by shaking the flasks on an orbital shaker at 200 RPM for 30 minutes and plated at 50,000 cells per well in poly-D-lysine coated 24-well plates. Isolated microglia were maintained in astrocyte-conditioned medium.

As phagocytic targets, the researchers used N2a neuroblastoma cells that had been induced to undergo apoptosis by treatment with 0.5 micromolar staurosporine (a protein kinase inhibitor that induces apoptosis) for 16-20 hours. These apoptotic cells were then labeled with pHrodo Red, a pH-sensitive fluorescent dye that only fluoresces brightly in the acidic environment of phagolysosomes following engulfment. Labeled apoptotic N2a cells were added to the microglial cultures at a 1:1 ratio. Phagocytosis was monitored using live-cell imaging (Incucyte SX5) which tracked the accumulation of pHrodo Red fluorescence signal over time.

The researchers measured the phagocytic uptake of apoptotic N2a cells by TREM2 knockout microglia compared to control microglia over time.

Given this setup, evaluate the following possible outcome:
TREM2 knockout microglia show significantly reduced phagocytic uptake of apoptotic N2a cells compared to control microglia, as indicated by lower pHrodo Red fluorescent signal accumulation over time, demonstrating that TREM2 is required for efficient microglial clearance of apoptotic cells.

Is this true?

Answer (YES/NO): YES